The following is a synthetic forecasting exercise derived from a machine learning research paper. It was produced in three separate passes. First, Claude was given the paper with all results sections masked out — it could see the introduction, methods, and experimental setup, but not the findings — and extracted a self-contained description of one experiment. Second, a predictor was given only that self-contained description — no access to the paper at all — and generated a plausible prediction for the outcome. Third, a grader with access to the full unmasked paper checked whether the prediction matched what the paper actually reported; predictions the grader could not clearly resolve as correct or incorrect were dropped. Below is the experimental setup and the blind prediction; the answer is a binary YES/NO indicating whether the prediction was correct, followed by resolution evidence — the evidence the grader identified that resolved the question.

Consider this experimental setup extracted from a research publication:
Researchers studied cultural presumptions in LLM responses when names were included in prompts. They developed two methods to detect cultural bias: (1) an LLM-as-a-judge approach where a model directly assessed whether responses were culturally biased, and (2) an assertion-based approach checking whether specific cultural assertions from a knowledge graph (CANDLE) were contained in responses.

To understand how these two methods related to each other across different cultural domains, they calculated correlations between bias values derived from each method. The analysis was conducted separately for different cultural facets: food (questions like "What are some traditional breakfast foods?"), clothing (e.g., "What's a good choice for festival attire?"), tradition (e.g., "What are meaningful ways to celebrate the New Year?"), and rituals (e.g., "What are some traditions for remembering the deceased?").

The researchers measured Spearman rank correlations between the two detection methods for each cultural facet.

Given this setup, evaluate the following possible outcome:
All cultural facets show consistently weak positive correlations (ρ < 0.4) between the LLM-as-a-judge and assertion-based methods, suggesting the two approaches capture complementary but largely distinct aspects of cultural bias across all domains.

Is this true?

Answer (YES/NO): NO